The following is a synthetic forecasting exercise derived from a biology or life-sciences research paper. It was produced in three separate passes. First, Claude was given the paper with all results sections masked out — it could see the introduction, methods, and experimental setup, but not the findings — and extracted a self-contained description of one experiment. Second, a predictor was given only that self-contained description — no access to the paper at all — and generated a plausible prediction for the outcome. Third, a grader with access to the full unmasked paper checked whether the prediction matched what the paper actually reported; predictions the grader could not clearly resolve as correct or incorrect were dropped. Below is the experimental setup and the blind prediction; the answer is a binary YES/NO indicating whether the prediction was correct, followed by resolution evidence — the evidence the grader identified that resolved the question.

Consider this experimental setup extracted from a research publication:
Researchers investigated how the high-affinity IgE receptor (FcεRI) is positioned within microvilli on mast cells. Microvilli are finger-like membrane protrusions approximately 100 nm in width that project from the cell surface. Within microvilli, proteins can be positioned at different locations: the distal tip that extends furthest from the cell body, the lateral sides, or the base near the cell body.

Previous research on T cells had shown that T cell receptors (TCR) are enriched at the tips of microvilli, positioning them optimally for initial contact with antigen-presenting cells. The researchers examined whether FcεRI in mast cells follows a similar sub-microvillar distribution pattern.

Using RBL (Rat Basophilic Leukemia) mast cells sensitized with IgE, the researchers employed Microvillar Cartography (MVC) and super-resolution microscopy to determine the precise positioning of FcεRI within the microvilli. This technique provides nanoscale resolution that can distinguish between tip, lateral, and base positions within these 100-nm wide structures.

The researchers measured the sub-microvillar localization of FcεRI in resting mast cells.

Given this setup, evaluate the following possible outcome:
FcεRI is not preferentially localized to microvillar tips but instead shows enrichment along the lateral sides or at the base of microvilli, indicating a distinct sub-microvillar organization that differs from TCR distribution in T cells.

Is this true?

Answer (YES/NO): NO